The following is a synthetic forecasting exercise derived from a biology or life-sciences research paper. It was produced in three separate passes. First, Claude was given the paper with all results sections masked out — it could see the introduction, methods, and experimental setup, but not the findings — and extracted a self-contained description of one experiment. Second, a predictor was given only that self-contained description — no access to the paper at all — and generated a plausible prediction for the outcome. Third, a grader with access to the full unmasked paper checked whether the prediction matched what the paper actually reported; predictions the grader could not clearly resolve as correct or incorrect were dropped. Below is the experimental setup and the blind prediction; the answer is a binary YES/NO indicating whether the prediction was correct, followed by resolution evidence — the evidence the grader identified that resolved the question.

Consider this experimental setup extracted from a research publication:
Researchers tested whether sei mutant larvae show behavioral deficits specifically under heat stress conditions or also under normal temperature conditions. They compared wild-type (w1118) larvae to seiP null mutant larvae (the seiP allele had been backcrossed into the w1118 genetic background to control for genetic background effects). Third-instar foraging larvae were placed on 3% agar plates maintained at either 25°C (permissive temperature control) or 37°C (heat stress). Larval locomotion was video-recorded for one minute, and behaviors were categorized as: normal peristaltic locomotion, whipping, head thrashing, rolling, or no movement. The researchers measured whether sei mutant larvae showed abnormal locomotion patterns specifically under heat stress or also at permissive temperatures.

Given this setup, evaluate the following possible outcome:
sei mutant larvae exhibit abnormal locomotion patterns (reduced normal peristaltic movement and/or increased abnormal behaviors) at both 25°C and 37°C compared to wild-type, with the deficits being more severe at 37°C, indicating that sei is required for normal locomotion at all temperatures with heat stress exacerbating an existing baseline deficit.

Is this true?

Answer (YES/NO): NO